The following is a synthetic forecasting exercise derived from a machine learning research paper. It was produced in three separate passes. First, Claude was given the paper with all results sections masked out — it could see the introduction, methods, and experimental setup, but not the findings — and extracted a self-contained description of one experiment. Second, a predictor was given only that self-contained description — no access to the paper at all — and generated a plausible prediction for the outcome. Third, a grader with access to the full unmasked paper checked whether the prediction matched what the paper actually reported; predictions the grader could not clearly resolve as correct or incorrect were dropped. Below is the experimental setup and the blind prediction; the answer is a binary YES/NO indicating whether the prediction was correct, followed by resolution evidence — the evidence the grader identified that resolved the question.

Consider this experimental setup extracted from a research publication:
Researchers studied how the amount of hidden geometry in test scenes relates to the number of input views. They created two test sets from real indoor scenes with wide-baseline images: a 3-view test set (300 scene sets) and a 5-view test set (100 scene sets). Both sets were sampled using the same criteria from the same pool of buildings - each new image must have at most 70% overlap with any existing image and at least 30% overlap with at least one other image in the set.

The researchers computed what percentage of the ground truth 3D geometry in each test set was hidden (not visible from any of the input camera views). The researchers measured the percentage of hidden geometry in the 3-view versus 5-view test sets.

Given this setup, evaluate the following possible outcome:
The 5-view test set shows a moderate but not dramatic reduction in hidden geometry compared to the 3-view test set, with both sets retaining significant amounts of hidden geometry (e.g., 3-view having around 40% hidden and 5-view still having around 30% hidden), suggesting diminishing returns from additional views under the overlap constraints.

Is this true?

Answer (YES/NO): NO